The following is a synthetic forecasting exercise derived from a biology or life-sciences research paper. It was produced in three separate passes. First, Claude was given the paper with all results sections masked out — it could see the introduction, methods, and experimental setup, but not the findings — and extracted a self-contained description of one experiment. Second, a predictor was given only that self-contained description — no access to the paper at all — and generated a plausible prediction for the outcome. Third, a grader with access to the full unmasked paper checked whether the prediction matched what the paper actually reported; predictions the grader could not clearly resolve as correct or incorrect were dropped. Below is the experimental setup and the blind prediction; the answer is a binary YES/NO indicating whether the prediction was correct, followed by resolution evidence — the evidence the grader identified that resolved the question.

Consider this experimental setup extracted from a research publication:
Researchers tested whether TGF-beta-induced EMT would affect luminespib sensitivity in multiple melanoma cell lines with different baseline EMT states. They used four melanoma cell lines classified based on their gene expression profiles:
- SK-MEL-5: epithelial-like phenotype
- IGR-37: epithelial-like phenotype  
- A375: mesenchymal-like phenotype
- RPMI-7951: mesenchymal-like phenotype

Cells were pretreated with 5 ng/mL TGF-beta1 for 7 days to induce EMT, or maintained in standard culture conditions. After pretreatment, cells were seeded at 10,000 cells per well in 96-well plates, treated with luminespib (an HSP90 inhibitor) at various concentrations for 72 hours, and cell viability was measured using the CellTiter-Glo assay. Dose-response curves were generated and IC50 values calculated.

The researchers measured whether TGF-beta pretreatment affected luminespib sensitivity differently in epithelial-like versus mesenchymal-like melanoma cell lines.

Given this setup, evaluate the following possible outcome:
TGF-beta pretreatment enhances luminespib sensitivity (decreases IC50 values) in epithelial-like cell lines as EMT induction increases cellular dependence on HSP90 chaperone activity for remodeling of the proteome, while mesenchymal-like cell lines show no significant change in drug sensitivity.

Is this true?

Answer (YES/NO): YES